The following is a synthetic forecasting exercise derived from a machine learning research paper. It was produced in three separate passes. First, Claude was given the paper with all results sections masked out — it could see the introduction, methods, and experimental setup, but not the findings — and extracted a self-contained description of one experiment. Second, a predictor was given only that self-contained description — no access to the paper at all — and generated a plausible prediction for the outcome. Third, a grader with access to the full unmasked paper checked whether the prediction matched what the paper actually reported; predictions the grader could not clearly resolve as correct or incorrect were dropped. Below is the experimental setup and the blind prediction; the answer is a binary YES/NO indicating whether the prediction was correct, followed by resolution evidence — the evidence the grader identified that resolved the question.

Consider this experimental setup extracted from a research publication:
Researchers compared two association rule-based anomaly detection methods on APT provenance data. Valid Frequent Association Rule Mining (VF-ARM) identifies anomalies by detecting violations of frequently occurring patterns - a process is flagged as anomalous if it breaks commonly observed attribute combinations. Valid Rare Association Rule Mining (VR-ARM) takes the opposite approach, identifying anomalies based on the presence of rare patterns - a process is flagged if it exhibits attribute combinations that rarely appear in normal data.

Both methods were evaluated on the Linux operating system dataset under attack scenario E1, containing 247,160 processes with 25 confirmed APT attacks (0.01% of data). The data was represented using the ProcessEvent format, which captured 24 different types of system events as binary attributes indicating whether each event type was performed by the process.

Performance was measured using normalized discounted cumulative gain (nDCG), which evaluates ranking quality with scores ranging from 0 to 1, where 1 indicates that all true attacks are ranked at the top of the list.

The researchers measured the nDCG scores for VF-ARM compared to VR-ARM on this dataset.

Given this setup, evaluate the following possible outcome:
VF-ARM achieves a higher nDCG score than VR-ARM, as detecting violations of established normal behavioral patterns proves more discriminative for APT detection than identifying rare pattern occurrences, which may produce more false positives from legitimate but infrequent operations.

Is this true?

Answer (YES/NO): YES